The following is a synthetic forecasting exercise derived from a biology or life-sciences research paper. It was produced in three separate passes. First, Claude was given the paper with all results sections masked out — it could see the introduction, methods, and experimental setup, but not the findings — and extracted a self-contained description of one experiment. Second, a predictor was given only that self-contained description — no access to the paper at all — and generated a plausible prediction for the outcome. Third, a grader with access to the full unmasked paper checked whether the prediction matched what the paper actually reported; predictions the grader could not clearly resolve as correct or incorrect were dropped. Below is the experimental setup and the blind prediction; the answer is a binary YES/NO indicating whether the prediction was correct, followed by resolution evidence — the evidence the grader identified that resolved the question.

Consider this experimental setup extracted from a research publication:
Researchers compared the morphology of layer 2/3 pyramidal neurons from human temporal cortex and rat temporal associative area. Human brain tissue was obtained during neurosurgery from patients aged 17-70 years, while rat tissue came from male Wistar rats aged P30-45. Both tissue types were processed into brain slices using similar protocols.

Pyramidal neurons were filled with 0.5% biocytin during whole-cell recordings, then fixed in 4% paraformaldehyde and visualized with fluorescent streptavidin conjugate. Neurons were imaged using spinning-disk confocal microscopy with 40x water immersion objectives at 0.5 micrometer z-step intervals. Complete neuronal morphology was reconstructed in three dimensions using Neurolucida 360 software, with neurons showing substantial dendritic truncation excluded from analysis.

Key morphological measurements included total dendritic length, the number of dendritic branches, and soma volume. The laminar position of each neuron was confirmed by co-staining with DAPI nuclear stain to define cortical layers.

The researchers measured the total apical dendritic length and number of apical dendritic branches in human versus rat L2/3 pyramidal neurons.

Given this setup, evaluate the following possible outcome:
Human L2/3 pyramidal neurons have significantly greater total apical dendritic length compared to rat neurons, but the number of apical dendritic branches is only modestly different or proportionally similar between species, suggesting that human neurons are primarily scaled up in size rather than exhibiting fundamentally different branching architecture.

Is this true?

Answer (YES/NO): NO